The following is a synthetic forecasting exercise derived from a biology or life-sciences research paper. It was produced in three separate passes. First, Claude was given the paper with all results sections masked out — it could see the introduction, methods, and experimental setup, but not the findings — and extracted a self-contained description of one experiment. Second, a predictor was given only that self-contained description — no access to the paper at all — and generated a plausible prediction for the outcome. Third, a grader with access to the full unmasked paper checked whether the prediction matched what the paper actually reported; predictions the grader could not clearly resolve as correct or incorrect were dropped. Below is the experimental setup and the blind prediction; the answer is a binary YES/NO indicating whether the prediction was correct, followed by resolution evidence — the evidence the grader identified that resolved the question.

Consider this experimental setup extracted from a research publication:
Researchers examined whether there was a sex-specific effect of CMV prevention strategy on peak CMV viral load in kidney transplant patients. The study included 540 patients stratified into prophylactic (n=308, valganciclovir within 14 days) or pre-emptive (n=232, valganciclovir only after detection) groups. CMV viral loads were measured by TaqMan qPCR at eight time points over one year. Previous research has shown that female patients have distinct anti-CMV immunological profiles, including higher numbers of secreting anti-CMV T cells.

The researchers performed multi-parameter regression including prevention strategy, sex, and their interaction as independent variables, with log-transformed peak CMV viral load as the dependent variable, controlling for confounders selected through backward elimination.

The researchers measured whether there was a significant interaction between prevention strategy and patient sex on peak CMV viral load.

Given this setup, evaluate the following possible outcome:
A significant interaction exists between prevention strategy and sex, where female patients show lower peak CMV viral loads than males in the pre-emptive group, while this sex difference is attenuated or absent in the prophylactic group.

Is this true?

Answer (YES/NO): NO